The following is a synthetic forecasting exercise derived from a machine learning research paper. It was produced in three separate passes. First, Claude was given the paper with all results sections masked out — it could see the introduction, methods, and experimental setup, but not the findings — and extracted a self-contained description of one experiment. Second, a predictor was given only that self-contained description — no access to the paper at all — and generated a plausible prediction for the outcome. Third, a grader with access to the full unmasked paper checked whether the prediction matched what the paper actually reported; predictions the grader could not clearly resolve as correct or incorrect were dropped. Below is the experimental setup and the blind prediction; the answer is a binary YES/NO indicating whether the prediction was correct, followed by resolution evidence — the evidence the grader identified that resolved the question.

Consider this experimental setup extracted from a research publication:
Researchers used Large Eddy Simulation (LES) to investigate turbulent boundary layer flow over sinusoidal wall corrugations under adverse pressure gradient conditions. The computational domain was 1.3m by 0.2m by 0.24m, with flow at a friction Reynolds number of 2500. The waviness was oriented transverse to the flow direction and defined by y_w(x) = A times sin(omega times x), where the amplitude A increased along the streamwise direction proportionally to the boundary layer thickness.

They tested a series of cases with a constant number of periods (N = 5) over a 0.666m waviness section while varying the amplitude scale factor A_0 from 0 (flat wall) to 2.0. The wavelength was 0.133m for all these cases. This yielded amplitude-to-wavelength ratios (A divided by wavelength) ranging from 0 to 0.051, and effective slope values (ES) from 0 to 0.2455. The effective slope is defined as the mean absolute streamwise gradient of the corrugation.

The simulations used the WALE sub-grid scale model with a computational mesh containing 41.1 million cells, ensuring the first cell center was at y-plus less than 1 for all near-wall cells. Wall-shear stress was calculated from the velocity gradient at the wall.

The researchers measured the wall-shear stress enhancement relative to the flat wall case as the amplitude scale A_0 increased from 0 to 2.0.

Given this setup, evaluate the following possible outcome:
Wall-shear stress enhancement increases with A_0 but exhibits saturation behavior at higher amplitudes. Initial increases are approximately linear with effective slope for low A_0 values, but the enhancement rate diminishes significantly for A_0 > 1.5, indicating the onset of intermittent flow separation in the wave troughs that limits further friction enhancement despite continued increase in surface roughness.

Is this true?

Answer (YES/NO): NO